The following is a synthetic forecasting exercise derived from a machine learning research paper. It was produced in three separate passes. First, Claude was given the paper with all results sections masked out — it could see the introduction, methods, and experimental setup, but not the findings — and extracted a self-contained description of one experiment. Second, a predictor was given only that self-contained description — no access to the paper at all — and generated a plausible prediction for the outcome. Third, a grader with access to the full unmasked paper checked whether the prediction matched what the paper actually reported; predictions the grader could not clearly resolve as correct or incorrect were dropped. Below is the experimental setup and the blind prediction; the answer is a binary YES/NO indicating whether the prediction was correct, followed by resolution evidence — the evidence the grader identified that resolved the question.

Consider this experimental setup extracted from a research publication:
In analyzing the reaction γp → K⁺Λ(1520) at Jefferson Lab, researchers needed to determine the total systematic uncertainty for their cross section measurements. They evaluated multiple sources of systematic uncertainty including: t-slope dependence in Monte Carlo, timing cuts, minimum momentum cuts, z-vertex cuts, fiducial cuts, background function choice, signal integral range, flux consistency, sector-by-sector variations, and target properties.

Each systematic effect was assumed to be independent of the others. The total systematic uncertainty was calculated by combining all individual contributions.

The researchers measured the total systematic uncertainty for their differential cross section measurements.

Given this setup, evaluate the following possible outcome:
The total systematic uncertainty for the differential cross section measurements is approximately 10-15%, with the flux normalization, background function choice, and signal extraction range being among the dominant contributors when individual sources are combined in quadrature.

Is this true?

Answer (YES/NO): NO